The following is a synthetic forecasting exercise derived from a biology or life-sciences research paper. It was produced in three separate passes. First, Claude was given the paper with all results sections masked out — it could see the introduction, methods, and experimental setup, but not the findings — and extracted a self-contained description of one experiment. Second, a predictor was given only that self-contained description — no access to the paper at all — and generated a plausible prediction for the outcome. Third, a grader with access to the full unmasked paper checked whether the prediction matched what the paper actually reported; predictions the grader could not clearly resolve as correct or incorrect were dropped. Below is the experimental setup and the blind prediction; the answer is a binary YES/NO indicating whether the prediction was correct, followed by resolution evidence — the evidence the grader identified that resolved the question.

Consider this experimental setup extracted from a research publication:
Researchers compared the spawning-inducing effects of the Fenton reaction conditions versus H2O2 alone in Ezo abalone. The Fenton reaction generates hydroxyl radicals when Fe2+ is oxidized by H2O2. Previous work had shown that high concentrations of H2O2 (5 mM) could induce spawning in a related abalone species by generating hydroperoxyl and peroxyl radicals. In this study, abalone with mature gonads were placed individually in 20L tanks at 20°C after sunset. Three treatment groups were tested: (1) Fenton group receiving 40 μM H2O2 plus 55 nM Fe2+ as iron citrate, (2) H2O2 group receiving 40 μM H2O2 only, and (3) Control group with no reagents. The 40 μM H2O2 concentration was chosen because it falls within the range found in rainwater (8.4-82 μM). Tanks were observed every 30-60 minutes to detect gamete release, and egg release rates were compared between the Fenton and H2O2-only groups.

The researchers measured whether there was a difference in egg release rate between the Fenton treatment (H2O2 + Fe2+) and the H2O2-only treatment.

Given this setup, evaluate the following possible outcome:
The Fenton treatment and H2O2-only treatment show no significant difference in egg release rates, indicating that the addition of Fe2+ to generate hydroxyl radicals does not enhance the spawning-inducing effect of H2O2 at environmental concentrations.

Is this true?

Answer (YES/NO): NO